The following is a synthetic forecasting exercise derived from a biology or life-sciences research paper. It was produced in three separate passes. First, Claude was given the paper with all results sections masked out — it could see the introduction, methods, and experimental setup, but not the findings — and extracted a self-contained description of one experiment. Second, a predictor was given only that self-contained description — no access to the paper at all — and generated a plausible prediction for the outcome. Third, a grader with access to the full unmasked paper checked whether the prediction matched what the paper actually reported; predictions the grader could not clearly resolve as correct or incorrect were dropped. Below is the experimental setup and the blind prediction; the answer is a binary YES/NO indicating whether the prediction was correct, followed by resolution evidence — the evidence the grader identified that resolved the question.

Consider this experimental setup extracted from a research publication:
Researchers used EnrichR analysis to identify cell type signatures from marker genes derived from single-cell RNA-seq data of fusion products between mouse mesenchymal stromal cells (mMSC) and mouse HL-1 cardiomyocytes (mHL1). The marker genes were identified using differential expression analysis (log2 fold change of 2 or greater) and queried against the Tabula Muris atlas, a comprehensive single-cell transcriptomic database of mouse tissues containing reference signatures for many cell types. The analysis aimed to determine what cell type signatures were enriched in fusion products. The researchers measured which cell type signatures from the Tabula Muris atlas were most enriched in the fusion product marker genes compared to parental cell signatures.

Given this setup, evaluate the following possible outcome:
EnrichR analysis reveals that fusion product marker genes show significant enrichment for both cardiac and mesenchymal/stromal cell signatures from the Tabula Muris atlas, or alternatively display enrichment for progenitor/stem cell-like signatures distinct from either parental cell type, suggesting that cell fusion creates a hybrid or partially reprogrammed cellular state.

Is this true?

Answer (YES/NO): NO